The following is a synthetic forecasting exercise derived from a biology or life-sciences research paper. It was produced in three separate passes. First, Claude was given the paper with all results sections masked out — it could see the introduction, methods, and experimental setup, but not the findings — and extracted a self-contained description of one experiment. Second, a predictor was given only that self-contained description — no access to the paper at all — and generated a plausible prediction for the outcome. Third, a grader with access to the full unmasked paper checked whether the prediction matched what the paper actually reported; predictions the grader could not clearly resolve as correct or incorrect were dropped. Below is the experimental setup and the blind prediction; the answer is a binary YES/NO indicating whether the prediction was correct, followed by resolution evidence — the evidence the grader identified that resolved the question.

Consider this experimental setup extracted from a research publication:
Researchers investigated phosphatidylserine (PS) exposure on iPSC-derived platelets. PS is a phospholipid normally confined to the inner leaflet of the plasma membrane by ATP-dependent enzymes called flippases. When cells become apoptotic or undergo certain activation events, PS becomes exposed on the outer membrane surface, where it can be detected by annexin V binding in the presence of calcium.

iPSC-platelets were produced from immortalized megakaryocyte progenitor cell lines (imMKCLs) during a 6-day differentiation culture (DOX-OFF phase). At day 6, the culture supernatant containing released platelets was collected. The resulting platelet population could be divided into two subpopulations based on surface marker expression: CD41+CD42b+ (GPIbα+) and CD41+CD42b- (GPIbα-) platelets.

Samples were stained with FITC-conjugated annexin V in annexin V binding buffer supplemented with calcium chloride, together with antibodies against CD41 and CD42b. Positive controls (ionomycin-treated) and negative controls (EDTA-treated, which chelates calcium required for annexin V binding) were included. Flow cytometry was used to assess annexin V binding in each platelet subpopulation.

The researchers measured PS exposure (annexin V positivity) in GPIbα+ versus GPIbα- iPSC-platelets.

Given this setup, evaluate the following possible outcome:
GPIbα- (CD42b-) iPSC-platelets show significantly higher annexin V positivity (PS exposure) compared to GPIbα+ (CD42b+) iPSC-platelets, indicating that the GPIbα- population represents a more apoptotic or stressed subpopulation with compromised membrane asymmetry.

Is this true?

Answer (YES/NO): YES